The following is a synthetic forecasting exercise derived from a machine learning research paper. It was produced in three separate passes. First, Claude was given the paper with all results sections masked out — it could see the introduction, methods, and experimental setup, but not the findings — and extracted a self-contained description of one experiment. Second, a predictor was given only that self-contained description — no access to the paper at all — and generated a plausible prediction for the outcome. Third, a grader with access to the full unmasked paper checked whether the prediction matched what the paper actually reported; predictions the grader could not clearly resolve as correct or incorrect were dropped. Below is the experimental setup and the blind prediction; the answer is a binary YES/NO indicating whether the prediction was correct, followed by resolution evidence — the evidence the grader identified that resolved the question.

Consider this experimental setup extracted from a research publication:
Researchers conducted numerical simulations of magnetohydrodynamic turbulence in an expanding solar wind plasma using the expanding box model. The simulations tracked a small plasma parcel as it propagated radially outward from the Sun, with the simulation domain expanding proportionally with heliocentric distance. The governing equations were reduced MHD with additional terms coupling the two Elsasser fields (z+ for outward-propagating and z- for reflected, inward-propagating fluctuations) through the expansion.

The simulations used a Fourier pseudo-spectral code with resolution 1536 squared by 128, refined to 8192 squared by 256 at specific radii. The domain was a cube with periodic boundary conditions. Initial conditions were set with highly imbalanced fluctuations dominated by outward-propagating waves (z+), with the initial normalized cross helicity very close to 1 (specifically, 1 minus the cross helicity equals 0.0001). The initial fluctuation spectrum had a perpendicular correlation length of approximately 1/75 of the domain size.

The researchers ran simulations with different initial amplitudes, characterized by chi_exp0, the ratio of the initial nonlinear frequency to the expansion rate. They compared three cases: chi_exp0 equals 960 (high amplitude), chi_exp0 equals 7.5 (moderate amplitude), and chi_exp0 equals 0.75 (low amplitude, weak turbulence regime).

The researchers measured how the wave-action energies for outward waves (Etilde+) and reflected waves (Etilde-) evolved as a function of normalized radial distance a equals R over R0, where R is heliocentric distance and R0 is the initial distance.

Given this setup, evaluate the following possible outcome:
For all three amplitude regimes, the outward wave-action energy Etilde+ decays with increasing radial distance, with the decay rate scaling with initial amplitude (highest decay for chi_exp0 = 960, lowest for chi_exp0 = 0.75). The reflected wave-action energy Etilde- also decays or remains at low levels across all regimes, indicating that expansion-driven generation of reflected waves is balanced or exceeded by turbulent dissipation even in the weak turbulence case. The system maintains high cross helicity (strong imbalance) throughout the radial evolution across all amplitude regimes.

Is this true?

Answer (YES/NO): NO